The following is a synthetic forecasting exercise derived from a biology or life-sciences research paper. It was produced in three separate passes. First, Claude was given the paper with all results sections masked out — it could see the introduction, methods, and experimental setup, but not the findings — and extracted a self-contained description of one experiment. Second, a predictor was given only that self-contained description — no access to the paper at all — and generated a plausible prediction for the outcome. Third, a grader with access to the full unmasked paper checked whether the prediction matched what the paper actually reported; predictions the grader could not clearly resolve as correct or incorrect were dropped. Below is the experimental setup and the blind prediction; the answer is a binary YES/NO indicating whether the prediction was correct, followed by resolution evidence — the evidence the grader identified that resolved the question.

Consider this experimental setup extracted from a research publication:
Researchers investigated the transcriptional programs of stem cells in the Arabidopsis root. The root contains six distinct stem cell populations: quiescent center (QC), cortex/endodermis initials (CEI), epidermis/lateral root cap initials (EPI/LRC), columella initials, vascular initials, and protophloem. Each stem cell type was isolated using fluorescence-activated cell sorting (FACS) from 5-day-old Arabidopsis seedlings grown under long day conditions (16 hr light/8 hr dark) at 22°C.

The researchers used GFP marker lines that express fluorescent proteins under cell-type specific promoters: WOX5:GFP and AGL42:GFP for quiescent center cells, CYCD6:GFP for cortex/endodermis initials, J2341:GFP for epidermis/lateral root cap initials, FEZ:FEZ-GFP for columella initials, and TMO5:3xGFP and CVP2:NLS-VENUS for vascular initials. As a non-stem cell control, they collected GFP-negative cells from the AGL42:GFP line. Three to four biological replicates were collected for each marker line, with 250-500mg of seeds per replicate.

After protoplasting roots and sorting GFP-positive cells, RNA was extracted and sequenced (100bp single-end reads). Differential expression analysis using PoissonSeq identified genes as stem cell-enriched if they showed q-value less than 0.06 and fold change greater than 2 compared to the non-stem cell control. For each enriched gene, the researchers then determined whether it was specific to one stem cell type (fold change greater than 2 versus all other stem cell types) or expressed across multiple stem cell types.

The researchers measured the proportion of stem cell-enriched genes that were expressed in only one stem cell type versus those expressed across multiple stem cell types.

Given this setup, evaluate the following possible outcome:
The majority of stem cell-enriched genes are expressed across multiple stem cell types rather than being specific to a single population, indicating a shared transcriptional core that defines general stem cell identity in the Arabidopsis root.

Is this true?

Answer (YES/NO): NO